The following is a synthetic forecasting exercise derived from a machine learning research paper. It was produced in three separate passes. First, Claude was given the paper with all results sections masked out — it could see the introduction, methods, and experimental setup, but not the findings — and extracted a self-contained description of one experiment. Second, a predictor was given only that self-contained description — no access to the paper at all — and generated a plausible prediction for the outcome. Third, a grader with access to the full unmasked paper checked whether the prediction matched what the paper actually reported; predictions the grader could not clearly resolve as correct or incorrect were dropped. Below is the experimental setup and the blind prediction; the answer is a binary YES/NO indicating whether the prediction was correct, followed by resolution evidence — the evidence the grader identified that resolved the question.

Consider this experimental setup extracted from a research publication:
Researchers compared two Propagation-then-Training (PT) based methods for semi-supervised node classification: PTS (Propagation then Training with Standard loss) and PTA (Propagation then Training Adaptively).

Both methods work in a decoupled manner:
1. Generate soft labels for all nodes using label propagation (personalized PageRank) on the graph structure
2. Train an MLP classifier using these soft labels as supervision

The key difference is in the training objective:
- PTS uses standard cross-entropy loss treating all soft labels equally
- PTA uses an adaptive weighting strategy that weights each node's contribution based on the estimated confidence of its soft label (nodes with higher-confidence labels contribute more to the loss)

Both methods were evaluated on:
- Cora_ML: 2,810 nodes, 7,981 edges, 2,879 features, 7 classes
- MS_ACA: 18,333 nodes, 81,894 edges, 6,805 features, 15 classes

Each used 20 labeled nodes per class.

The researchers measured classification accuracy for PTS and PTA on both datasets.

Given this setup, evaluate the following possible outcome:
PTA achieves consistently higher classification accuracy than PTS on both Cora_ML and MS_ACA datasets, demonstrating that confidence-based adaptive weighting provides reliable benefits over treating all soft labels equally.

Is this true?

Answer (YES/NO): NO